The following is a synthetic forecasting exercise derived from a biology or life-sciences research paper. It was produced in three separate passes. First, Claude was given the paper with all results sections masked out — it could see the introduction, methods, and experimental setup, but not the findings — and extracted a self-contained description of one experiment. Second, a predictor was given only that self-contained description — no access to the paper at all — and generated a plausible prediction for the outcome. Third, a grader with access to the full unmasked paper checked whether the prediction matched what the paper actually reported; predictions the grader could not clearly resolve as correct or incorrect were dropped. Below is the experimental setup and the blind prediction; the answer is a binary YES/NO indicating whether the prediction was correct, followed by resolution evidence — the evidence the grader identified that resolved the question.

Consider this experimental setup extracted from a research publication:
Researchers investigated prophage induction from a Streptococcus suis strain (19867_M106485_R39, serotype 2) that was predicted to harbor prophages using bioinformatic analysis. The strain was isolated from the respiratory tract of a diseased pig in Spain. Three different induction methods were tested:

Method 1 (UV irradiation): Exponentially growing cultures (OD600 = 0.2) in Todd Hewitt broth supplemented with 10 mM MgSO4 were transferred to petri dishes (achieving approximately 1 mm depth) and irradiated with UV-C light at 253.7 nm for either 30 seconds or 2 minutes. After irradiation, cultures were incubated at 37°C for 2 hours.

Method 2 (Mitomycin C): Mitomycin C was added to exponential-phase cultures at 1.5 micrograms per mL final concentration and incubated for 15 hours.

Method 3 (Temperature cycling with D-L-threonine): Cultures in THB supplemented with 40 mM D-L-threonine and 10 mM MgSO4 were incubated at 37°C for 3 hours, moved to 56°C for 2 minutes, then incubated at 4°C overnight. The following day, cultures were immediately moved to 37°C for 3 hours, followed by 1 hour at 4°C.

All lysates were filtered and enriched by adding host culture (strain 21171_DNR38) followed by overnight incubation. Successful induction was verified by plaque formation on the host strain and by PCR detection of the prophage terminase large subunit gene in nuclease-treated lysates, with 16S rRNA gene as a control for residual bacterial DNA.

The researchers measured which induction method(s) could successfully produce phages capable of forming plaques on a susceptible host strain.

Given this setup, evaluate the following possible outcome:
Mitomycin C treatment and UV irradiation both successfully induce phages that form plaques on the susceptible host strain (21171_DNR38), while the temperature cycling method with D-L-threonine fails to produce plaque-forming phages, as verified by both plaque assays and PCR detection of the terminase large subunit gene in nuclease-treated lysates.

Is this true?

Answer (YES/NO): NO